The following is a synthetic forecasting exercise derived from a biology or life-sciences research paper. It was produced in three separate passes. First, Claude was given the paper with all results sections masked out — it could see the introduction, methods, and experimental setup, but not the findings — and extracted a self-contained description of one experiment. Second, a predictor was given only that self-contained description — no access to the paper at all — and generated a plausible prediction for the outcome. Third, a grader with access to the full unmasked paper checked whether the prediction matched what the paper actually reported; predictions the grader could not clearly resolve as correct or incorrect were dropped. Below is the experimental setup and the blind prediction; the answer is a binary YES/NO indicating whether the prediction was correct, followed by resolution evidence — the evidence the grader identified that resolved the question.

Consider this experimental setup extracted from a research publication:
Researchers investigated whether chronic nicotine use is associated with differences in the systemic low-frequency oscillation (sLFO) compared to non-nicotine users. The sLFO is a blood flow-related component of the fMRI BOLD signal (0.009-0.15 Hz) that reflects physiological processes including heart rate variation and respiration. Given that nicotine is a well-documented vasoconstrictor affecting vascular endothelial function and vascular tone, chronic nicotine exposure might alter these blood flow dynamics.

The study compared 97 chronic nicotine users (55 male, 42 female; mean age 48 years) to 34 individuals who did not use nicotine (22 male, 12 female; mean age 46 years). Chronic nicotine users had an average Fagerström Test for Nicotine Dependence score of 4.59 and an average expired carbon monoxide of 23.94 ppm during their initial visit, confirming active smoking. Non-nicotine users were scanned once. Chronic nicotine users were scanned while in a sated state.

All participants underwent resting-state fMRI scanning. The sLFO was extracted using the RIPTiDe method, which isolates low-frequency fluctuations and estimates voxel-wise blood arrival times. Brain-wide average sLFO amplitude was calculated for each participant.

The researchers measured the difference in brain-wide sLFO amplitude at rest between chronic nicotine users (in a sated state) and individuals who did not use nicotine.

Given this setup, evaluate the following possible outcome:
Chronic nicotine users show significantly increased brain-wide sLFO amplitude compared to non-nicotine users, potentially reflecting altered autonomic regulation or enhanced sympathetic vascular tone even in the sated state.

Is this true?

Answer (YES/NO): NO